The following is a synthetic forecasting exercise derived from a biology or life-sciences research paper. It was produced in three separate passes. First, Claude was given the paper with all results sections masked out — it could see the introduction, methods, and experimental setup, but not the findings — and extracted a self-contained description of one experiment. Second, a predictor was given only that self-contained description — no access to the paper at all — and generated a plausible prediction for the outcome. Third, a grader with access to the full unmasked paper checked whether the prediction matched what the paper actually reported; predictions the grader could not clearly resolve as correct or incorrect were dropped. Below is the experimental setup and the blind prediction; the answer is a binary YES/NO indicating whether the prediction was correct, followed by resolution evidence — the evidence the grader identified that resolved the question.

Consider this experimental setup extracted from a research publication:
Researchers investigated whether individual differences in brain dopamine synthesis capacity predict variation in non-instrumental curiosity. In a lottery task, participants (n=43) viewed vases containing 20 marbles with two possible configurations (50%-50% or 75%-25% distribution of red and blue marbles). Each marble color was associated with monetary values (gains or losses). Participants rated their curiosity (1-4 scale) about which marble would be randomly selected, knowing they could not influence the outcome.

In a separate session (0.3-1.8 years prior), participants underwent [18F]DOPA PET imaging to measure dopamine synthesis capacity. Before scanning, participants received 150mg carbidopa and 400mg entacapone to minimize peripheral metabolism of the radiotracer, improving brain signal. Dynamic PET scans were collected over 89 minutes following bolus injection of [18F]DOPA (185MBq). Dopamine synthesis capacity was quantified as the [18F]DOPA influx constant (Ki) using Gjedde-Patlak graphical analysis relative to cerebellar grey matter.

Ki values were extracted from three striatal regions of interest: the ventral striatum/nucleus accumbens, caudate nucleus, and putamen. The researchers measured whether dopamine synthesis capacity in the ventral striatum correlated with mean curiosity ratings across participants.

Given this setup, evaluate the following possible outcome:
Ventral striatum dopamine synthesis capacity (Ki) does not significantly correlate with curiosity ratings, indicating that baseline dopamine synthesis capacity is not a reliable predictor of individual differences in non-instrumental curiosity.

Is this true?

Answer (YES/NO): YES